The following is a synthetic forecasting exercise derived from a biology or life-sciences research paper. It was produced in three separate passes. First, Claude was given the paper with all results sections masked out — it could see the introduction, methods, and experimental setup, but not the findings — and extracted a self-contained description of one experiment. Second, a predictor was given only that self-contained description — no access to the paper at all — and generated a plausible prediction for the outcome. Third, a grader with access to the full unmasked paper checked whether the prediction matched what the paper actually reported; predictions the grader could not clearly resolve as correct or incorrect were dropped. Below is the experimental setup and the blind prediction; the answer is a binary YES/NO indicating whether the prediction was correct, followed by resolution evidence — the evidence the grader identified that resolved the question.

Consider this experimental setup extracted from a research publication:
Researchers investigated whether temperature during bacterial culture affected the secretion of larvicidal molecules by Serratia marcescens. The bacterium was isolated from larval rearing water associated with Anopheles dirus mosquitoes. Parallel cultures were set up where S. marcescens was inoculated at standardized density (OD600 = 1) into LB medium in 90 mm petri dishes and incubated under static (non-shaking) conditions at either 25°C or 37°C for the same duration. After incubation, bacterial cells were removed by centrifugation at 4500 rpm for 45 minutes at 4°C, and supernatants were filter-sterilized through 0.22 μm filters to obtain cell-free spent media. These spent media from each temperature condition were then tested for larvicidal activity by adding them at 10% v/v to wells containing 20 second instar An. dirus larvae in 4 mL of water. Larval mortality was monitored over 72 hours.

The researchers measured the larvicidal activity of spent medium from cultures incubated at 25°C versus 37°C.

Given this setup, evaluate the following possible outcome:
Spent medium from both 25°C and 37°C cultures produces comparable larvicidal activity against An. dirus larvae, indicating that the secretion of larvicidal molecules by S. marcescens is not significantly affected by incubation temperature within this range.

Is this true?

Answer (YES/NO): NO